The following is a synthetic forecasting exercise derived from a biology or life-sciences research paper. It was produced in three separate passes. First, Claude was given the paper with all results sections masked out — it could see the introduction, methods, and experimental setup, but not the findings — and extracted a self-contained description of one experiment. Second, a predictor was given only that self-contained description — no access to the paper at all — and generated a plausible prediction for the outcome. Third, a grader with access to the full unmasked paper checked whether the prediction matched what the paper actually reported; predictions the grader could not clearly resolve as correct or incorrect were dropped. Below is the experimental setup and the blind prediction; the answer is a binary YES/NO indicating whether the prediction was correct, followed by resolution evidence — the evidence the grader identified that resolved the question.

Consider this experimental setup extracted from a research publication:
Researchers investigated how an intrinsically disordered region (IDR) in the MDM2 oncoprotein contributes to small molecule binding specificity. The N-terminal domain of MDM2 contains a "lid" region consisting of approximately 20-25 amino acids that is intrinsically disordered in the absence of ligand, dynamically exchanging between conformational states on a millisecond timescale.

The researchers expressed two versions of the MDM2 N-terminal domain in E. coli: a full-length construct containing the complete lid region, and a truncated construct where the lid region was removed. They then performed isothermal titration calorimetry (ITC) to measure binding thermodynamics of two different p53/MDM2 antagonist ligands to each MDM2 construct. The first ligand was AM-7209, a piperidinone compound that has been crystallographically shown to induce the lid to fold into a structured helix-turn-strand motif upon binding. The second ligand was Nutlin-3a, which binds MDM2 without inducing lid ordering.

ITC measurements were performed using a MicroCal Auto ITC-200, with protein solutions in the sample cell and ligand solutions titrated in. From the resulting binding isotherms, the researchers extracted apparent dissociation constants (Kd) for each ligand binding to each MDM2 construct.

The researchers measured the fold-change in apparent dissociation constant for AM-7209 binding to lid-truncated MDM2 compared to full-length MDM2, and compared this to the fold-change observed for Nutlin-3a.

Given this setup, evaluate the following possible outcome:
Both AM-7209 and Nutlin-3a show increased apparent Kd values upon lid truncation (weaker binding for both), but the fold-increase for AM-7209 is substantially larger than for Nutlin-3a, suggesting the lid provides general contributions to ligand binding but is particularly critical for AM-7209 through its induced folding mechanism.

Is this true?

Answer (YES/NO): YES